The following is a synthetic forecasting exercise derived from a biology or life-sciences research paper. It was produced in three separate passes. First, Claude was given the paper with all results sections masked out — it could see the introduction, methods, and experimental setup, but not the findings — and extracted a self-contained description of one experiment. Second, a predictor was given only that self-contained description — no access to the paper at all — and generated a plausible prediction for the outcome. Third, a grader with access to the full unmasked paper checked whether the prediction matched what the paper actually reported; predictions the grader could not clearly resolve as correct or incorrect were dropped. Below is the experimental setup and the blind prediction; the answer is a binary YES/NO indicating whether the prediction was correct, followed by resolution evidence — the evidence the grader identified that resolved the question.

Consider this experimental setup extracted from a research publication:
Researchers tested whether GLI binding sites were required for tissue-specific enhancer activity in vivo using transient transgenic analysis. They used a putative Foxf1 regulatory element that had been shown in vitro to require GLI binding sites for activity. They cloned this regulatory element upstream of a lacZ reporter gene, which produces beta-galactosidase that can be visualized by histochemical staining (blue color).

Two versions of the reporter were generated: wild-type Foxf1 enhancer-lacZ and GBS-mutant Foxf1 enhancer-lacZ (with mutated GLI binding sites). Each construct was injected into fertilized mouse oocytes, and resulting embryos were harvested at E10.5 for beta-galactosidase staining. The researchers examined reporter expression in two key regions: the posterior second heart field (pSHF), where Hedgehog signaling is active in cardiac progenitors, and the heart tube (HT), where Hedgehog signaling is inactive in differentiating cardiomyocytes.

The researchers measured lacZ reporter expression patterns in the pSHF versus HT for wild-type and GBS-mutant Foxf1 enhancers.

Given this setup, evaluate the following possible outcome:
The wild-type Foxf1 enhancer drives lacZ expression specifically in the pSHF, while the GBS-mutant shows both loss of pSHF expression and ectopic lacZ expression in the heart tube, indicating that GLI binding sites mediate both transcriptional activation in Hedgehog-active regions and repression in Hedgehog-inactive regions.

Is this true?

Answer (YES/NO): NO